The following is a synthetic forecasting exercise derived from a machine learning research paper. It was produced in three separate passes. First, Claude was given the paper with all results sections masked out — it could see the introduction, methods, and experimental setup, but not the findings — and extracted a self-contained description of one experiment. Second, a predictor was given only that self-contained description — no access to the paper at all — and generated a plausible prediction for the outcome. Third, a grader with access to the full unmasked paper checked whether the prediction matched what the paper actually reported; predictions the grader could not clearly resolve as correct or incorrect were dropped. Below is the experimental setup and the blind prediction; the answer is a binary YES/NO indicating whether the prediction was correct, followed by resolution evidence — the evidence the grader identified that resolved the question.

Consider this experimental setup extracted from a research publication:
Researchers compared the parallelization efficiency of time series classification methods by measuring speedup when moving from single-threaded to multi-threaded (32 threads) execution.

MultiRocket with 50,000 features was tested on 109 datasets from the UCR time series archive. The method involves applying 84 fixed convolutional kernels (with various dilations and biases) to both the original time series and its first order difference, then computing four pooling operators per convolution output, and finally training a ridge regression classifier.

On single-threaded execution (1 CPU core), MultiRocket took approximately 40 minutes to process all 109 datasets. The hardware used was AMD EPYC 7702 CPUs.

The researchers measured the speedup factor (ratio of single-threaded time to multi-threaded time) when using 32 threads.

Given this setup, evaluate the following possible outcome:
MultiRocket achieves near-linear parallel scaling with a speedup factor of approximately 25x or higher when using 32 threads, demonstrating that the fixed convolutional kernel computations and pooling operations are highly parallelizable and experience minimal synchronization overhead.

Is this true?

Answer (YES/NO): NO